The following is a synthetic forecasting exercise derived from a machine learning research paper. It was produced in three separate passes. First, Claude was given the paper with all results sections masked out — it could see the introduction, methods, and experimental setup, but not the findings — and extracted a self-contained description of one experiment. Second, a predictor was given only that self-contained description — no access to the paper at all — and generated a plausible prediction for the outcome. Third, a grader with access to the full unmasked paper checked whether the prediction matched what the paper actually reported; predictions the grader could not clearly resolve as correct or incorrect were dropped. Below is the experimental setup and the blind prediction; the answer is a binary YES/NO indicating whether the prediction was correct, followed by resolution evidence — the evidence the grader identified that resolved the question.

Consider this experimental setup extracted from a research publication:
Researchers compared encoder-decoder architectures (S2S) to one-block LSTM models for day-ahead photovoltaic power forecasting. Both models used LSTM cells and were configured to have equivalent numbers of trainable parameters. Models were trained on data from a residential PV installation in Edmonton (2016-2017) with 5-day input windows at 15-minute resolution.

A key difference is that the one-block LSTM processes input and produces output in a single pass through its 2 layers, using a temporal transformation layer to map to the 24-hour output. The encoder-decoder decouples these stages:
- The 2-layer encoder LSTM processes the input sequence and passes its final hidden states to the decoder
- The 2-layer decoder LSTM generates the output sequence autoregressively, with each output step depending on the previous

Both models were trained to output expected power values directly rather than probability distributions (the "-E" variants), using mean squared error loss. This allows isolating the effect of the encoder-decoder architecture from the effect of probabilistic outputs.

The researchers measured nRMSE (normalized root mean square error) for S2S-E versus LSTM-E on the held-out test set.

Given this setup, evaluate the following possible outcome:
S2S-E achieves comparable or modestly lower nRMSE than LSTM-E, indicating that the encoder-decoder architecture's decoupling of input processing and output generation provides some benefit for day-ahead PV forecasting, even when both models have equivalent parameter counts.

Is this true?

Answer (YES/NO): NO